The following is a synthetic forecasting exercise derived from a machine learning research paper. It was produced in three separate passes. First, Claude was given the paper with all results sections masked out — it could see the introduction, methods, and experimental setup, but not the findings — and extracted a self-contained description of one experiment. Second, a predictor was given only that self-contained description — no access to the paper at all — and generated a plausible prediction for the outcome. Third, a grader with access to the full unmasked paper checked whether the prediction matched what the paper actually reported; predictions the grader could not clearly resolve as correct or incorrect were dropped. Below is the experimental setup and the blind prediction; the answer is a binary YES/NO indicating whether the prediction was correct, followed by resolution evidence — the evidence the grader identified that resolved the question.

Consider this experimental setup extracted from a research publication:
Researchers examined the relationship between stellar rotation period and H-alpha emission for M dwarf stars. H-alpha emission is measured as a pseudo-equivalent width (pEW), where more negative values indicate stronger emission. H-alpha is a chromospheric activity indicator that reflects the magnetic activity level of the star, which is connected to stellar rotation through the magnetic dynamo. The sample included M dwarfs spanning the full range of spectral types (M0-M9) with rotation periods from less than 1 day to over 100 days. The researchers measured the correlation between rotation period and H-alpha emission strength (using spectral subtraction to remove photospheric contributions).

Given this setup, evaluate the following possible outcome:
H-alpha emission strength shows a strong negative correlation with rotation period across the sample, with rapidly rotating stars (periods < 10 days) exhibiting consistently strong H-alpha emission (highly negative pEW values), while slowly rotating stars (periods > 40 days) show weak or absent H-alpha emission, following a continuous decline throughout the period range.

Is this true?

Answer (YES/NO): NO